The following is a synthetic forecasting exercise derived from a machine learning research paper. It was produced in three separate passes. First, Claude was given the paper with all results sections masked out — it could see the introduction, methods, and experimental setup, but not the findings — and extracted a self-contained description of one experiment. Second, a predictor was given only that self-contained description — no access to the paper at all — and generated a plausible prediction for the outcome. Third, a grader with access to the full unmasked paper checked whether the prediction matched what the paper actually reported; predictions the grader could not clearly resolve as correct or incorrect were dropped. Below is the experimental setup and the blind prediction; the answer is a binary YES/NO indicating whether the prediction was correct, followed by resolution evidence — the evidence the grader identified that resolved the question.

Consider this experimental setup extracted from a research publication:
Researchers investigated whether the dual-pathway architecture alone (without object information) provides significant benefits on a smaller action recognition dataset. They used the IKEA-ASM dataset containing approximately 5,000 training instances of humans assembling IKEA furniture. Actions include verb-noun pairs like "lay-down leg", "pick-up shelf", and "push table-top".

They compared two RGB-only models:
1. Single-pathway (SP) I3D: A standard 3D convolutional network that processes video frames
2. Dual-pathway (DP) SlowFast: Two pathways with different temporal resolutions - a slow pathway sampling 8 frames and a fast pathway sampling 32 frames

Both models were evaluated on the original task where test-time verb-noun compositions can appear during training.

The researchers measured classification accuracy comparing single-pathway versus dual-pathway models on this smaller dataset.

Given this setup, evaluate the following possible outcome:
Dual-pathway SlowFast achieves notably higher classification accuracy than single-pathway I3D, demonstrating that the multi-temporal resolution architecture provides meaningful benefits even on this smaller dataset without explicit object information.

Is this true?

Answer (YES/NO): NO